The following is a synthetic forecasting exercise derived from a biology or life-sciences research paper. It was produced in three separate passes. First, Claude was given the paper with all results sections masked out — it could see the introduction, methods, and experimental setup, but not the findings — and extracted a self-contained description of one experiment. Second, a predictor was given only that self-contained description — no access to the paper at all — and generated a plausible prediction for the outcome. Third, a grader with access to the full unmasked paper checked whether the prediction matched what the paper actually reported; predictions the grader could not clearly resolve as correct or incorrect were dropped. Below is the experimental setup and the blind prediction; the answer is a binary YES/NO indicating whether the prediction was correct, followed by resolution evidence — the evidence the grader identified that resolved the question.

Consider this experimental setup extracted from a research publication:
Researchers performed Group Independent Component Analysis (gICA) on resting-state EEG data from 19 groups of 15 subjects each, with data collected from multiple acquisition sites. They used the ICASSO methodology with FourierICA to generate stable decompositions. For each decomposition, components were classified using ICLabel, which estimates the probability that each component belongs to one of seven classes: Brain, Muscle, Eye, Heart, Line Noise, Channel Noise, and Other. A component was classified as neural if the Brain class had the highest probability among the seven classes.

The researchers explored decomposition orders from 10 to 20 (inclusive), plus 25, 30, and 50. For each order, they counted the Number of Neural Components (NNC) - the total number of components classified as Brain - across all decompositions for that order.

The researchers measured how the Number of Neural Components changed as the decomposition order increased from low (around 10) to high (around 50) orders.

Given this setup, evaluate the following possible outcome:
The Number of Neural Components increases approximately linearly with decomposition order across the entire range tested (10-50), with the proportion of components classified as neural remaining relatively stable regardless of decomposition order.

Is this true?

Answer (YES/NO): NO